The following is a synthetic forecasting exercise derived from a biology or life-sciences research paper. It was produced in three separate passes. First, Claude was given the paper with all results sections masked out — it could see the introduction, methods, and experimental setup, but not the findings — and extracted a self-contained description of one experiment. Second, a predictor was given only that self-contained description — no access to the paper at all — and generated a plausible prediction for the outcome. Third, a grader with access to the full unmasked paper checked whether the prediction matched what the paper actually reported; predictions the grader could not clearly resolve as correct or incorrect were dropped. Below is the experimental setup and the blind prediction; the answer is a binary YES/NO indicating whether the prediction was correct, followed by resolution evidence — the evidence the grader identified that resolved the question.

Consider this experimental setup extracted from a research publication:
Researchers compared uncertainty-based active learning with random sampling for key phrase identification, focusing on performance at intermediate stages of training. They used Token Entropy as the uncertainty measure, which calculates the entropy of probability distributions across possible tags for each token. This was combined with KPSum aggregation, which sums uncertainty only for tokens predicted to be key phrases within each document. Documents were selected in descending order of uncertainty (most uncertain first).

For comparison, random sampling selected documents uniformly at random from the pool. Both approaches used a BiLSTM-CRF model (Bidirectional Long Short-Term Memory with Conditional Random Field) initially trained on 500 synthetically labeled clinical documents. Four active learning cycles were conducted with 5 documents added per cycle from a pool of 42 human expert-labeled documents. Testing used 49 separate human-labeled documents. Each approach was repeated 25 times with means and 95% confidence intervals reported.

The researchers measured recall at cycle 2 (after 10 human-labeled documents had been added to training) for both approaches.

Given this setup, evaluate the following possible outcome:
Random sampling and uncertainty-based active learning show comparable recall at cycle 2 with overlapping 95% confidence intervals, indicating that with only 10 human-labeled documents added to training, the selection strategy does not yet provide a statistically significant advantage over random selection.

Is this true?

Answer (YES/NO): NO